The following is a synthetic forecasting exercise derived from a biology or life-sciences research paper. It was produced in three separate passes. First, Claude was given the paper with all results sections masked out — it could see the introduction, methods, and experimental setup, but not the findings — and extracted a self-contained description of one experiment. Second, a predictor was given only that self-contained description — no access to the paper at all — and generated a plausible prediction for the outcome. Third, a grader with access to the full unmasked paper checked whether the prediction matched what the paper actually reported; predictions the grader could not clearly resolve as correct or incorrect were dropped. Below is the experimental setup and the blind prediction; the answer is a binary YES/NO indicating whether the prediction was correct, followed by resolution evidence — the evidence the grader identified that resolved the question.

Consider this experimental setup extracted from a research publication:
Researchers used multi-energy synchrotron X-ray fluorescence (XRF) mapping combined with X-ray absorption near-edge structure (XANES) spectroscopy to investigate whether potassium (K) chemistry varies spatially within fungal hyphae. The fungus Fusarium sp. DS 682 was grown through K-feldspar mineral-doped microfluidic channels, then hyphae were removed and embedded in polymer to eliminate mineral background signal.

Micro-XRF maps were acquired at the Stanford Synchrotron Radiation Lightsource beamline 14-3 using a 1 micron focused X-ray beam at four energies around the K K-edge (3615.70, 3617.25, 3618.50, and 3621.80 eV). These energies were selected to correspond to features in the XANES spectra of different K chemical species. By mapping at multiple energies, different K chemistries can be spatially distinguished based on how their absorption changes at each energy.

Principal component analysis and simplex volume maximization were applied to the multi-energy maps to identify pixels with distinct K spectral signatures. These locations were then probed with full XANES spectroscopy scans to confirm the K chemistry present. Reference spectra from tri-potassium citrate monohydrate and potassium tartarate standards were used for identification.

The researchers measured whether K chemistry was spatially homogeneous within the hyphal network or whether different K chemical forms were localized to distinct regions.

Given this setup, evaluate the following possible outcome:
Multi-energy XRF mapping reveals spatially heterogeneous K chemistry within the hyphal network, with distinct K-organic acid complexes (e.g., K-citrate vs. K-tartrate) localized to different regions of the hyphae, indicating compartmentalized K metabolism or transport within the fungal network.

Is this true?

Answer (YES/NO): YES